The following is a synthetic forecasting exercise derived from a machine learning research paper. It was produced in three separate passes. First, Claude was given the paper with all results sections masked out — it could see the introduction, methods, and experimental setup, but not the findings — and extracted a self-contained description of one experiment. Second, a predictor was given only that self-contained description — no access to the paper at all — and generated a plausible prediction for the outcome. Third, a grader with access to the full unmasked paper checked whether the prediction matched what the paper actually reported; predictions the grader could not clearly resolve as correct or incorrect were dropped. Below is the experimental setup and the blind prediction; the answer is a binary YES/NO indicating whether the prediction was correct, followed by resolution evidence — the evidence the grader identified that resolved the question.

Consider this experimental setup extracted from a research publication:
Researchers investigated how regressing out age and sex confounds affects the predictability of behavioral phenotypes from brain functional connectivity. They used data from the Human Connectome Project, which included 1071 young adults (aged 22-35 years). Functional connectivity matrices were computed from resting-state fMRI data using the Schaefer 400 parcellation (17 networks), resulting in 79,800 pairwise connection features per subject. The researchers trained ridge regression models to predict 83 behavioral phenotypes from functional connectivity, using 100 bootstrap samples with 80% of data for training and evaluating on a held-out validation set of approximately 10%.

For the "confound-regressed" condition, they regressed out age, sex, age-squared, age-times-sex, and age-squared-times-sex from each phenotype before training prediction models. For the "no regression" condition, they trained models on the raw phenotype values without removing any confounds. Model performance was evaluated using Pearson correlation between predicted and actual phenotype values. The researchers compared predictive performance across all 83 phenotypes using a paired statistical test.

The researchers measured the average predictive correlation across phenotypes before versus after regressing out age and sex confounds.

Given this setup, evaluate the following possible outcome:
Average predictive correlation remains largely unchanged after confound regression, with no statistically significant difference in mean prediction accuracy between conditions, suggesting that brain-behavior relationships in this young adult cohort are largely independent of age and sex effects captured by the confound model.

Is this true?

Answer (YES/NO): NO